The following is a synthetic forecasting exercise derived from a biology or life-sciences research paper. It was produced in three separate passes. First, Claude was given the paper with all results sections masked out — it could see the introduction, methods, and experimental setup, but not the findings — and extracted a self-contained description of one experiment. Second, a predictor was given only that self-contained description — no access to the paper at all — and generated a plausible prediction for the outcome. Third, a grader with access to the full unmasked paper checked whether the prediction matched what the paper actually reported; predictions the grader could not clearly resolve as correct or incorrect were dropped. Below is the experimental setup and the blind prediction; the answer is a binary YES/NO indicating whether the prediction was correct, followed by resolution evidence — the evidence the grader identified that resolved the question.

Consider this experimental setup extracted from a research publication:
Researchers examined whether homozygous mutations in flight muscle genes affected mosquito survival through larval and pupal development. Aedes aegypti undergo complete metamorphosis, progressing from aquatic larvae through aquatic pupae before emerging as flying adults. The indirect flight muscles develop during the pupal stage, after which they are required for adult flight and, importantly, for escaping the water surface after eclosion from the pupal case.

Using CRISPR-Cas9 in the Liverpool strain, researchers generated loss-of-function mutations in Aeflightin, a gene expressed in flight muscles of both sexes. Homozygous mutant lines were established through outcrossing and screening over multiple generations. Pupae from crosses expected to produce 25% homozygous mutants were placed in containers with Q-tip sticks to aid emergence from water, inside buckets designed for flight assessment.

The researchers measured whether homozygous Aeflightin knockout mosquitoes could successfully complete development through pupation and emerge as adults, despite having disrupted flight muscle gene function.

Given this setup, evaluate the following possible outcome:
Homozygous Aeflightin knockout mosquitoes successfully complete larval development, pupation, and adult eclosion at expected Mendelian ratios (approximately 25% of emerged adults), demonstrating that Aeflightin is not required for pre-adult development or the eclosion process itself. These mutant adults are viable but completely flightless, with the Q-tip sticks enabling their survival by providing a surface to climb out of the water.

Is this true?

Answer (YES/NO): NO